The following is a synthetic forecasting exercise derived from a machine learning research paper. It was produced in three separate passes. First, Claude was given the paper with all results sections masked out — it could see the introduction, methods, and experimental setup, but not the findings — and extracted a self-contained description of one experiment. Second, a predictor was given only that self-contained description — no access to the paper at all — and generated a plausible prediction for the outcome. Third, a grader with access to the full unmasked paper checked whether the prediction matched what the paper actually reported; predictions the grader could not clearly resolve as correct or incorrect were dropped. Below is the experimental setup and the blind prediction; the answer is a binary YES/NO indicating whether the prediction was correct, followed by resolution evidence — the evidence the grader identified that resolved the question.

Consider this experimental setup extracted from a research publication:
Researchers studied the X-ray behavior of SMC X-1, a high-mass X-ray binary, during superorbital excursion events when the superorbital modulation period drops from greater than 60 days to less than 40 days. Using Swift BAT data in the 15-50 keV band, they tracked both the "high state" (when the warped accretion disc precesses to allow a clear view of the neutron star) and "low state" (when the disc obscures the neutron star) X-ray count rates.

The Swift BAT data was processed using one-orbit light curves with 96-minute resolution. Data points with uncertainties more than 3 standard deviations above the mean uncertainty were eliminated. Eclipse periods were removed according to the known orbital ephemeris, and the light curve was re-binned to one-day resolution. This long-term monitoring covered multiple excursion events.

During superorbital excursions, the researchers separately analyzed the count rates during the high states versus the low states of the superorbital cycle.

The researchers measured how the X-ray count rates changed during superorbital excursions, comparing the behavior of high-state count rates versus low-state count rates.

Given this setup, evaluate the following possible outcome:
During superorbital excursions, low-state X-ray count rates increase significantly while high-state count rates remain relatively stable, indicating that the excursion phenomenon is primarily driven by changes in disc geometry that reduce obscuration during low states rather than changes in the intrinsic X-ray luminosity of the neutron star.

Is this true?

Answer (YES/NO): YES